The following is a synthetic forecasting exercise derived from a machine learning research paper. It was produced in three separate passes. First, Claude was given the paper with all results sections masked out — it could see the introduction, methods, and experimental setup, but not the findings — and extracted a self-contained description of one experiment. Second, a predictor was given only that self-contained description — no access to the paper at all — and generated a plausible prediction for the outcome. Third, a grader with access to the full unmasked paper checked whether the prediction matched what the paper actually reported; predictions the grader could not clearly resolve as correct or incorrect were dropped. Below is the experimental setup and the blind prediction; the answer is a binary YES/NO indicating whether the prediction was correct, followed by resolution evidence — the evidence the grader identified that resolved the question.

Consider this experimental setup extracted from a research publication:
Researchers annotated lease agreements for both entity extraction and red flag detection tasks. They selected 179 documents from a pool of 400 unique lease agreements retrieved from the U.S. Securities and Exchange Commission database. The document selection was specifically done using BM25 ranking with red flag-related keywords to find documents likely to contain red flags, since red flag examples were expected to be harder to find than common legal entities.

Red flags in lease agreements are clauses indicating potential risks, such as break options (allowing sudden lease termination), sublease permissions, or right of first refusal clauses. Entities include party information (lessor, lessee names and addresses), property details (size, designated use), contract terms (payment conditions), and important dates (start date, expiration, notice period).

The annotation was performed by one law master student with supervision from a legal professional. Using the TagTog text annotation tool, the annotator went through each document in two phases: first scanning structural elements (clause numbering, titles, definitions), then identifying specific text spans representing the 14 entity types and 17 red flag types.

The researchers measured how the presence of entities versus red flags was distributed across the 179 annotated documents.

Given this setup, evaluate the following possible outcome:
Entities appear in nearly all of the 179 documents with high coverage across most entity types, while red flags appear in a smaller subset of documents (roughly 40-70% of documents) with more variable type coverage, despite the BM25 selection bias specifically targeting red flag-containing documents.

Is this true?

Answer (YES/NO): NO